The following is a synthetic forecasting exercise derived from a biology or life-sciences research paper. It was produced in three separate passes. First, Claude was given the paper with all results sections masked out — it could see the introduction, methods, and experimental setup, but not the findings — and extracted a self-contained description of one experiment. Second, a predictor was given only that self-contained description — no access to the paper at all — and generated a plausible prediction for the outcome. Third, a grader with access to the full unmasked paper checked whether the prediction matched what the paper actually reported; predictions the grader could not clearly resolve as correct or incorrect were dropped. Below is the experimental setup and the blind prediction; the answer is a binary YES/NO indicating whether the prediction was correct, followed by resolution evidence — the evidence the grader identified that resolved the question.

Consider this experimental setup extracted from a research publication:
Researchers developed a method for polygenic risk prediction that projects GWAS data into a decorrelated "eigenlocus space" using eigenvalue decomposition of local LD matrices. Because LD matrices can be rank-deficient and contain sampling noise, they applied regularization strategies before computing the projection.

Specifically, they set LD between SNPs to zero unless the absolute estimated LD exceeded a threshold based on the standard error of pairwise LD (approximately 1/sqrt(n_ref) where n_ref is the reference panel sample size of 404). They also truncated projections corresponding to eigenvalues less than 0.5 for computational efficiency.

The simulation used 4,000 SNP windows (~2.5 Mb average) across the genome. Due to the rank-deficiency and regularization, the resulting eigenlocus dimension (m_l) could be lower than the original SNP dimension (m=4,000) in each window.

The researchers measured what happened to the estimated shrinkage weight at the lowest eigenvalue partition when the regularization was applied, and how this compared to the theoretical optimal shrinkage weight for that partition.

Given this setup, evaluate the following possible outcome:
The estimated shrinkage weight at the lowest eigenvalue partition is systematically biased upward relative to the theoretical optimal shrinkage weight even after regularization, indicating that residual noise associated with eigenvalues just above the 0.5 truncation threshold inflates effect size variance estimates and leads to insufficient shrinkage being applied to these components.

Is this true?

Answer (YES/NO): NO